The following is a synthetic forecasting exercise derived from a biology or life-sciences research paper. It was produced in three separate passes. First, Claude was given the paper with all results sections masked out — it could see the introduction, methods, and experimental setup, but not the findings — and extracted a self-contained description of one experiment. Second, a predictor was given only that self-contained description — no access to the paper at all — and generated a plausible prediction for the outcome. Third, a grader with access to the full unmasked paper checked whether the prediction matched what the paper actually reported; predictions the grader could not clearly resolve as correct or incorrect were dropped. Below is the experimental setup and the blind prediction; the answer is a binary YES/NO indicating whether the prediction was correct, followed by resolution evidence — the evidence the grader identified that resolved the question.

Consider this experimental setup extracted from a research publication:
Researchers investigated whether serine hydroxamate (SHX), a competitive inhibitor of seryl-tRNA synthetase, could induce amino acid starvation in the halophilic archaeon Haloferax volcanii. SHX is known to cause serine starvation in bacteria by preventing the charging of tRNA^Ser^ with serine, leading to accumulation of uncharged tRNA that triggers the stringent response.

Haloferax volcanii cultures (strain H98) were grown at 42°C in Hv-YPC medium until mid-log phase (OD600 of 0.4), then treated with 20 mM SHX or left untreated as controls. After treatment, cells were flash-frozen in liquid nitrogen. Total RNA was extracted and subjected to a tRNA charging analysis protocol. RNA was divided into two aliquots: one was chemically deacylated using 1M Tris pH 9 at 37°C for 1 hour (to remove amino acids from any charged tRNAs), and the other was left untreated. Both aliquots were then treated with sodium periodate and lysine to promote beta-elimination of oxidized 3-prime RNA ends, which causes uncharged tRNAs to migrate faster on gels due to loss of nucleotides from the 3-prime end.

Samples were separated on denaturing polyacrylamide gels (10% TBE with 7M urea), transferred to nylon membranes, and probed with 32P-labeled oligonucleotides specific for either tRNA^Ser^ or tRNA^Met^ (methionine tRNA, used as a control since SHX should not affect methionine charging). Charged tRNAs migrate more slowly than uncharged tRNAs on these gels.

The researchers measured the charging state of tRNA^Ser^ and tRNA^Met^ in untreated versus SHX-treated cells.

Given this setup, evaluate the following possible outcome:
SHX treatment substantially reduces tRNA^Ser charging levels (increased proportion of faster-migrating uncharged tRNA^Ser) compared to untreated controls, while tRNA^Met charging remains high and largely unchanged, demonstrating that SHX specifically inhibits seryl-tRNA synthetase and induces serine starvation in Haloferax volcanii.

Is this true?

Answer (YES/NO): NO